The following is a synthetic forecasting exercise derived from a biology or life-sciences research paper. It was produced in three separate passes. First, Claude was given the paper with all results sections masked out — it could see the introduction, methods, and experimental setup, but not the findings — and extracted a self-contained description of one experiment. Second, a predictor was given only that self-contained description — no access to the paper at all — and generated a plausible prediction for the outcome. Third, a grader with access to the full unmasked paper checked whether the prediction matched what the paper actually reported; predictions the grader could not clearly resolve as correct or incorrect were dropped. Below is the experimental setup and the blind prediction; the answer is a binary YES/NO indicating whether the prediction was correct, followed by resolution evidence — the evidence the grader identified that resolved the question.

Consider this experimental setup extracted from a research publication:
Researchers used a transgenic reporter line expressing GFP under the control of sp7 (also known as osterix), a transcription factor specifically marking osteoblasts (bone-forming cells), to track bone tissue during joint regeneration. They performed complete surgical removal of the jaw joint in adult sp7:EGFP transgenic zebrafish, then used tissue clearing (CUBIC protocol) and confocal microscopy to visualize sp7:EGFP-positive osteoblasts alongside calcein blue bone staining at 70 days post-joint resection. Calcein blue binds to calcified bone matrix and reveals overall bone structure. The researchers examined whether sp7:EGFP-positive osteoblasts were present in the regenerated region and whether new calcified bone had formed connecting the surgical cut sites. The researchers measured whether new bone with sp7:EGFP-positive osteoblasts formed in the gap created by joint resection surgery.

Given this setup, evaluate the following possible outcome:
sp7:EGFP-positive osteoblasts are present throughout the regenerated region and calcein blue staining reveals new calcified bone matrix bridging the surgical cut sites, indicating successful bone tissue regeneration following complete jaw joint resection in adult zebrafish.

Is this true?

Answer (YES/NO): YES